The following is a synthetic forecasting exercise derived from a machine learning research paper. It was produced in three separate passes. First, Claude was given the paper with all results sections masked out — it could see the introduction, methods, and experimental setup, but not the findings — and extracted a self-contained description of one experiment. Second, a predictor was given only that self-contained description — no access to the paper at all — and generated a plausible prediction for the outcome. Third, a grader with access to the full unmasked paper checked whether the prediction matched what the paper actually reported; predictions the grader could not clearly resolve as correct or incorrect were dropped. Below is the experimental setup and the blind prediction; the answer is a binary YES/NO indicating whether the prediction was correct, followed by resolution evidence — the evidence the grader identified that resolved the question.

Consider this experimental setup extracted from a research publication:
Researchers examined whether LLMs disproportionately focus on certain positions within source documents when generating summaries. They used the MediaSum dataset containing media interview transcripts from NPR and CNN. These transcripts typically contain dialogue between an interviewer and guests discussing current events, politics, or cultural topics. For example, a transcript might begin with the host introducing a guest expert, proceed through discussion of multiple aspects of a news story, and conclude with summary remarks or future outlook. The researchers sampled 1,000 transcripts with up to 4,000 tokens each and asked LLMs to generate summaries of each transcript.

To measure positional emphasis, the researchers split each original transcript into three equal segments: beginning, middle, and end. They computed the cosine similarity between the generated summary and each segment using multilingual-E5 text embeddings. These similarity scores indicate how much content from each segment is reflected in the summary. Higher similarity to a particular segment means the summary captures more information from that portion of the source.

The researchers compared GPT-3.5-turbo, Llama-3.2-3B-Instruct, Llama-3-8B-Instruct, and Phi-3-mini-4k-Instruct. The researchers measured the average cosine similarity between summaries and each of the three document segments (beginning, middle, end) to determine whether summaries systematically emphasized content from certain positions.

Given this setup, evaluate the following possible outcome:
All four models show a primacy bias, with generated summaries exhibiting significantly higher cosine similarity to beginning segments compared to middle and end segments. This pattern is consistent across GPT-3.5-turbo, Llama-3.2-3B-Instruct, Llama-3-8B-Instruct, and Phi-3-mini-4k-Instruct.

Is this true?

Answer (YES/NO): NO